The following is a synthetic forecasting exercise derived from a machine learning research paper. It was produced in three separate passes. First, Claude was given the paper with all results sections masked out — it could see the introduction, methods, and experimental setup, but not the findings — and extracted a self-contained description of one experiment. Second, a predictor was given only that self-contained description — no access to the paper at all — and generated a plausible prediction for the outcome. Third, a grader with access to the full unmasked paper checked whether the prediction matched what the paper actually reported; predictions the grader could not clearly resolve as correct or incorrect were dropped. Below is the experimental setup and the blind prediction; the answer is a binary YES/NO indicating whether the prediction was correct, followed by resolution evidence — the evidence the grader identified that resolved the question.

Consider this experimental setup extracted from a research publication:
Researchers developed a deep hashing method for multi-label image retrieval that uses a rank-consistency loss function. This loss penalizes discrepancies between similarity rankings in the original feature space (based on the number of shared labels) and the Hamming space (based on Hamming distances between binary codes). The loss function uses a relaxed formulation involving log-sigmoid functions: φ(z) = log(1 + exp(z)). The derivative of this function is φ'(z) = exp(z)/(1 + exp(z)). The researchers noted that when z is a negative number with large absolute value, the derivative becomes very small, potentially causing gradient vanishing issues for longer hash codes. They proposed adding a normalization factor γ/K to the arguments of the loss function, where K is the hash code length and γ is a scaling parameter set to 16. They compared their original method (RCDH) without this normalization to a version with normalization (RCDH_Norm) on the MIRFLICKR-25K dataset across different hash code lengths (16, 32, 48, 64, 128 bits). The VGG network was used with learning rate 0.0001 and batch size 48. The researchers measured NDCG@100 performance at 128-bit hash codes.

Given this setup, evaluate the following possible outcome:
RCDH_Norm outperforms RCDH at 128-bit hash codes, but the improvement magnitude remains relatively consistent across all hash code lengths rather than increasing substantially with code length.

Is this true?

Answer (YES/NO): NO